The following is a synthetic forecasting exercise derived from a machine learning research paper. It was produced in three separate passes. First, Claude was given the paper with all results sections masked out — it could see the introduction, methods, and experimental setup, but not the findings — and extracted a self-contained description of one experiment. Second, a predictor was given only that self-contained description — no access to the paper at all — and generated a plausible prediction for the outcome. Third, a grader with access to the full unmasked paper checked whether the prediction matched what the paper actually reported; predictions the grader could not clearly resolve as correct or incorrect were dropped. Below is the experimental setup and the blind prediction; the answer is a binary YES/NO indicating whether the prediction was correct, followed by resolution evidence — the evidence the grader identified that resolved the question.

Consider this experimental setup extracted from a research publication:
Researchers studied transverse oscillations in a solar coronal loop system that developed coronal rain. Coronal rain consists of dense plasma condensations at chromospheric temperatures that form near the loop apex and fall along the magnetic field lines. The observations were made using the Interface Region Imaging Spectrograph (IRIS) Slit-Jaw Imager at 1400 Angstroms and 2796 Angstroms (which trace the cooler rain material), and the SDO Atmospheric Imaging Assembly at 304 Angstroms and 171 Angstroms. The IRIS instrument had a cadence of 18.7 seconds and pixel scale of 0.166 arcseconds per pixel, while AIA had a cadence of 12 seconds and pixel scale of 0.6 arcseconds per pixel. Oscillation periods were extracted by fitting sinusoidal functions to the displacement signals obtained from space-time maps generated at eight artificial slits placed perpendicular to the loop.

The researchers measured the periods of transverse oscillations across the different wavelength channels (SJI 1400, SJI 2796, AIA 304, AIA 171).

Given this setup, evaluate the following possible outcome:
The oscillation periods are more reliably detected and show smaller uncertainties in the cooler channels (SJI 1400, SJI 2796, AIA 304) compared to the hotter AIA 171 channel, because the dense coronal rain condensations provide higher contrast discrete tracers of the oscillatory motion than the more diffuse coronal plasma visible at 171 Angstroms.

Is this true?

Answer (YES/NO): NO